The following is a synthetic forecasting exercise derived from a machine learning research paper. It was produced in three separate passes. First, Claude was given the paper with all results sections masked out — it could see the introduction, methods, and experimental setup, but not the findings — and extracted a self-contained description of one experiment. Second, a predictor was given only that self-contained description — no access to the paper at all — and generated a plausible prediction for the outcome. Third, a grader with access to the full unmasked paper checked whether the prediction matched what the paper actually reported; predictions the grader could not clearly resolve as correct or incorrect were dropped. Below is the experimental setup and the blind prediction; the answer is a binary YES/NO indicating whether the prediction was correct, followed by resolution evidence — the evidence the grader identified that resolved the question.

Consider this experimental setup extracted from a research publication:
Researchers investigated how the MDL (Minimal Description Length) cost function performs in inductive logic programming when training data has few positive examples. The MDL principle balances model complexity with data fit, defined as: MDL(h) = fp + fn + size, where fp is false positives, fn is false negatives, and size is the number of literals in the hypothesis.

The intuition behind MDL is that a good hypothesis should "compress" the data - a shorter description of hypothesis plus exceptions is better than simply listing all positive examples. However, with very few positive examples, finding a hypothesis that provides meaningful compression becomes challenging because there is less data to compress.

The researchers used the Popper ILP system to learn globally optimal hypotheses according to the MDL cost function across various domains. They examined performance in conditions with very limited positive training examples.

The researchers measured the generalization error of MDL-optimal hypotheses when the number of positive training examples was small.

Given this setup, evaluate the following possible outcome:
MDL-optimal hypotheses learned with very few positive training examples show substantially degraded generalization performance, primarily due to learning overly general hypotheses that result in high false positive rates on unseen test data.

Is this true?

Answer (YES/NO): NO